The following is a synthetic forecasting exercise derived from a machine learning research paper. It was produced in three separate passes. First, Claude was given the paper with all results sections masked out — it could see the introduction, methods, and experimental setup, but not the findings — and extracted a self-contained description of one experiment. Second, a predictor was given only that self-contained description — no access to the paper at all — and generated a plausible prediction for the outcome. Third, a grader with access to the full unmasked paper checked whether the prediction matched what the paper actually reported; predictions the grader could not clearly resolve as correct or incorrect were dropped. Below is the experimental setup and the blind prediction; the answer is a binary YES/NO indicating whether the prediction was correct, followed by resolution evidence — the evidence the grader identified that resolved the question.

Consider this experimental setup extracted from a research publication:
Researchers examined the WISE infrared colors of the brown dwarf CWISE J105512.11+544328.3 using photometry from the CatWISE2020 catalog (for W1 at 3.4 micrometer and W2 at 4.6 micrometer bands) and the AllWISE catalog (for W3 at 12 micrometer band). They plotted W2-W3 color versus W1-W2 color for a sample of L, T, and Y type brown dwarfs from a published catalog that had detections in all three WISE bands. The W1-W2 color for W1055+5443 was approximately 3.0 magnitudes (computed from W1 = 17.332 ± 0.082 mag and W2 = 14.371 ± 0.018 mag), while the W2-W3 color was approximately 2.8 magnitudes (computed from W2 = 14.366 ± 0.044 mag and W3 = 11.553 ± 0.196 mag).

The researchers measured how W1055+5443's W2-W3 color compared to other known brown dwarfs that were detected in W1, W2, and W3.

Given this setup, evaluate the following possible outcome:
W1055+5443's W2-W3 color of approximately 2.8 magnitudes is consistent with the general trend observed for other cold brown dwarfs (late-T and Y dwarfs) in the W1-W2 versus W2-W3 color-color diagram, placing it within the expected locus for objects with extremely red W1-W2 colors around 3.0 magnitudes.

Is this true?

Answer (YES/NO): NO